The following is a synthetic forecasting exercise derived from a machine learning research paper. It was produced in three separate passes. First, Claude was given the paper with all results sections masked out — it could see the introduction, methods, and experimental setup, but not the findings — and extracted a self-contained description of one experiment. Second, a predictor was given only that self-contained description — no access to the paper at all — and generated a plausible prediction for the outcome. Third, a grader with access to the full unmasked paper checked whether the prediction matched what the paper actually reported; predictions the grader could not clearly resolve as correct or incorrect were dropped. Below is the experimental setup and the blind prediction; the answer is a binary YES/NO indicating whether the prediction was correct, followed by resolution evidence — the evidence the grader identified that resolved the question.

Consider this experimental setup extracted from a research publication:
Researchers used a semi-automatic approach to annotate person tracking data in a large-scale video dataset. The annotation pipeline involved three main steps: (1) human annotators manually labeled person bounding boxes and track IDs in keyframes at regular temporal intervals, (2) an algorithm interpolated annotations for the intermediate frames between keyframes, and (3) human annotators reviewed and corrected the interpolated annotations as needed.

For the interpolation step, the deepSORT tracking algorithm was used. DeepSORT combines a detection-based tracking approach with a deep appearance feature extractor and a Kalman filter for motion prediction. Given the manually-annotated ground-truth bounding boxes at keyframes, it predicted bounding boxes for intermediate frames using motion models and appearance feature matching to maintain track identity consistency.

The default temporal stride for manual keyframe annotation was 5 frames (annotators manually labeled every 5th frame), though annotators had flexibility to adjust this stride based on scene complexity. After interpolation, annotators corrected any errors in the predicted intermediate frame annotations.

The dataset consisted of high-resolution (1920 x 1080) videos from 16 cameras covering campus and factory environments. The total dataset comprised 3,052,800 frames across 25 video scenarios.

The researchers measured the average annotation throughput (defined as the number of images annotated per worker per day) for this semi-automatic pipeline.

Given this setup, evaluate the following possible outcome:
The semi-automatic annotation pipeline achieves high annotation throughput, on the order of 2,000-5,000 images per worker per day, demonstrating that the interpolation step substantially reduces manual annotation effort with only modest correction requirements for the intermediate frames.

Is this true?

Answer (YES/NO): NO